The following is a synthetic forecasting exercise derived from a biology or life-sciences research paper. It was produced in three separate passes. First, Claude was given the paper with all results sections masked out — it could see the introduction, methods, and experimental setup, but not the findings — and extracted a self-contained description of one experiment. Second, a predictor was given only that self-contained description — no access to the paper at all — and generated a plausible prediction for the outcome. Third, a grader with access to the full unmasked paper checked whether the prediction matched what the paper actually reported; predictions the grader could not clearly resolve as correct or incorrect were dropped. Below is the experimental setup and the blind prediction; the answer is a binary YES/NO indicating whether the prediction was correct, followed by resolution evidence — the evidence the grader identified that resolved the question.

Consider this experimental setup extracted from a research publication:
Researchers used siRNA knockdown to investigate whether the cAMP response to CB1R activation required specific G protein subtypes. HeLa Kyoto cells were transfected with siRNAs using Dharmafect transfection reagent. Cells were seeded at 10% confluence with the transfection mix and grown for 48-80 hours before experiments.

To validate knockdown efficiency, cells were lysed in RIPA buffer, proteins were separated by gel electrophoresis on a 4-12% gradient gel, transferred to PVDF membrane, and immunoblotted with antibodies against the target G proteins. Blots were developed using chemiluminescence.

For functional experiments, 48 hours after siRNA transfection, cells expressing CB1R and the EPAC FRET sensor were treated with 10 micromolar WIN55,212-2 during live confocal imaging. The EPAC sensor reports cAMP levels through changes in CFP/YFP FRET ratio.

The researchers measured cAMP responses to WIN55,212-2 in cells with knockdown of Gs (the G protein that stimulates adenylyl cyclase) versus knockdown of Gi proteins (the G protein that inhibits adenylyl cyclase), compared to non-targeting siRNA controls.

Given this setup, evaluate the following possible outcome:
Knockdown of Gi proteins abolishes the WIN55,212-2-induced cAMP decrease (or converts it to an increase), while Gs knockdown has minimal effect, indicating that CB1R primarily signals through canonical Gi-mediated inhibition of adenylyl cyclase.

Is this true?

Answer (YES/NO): NO